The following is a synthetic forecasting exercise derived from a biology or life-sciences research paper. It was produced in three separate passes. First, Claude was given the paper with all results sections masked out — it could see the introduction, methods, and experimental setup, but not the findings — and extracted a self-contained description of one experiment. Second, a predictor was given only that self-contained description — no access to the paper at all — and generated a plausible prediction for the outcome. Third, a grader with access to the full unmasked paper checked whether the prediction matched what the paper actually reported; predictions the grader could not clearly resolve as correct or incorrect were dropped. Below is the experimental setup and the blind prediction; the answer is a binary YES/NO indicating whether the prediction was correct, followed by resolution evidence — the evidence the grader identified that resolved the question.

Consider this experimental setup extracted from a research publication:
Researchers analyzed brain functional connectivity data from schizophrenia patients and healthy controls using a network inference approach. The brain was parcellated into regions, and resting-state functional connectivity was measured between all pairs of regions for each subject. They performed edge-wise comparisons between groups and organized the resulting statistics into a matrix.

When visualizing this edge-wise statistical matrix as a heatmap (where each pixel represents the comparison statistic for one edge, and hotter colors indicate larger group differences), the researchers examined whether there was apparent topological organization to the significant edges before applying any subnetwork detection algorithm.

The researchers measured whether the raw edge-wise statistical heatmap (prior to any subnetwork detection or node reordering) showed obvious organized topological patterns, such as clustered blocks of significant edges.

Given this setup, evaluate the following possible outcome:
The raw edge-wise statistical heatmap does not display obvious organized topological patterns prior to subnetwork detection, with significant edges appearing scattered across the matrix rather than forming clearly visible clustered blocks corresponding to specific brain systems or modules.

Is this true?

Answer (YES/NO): YES